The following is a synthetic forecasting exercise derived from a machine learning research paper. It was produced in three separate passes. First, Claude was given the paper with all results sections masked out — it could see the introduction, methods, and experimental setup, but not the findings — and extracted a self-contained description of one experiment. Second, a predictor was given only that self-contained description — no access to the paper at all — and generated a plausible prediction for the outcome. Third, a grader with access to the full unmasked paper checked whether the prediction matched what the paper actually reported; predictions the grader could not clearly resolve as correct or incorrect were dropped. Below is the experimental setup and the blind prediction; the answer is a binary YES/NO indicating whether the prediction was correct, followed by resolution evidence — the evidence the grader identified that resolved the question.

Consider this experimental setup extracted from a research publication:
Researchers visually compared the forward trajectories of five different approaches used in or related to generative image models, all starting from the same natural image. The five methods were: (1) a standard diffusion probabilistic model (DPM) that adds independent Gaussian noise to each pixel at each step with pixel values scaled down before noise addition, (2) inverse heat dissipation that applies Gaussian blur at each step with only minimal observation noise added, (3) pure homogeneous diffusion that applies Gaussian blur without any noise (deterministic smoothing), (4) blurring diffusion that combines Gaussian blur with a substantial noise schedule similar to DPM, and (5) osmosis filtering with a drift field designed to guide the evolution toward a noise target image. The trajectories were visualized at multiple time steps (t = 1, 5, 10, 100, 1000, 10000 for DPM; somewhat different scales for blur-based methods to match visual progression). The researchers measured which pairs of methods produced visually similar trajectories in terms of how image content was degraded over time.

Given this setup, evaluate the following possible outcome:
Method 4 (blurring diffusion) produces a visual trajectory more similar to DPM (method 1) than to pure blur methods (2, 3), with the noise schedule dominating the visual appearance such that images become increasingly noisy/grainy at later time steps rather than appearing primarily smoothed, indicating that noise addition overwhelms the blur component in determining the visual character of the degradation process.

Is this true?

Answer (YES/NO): NO